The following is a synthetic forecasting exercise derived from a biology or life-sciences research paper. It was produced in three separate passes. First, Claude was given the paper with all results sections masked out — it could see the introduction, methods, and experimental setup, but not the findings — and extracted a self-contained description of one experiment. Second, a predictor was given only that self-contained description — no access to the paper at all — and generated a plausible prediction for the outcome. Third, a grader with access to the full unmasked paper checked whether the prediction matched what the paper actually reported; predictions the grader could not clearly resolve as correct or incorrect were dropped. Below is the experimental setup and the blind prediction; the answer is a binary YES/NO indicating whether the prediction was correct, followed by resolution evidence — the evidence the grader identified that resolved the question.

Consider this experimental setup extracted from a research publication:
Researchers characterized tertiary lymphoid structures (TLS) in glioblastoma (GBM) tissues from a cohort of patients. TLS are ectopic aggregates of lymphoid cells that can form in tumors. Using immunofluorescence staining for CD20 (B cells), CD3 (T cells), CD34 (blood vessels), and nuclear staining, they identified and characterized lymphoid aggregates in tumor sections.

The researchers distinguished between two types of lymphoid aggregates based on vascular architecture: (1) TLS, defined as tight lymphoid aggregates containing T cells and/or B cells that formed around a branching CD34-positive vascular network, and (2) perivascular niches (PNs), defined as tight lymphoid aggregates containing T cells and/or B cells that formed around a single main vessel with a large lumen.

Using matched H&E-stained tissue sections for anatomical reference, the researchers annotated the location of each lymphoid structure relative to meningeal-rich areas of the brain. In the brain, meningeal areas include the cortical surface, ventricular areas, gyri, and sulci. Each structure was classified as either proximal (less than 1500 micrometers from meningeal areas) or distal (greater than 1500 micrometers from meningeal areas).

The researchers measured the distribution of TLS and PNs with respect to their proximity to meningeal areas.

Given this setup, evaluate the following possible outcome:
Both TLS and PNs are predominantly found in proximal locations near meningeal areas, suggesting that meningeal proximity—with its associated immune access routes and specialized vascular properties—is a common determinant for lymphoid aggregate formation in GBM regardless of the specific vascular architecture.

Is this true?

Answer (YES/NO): NO